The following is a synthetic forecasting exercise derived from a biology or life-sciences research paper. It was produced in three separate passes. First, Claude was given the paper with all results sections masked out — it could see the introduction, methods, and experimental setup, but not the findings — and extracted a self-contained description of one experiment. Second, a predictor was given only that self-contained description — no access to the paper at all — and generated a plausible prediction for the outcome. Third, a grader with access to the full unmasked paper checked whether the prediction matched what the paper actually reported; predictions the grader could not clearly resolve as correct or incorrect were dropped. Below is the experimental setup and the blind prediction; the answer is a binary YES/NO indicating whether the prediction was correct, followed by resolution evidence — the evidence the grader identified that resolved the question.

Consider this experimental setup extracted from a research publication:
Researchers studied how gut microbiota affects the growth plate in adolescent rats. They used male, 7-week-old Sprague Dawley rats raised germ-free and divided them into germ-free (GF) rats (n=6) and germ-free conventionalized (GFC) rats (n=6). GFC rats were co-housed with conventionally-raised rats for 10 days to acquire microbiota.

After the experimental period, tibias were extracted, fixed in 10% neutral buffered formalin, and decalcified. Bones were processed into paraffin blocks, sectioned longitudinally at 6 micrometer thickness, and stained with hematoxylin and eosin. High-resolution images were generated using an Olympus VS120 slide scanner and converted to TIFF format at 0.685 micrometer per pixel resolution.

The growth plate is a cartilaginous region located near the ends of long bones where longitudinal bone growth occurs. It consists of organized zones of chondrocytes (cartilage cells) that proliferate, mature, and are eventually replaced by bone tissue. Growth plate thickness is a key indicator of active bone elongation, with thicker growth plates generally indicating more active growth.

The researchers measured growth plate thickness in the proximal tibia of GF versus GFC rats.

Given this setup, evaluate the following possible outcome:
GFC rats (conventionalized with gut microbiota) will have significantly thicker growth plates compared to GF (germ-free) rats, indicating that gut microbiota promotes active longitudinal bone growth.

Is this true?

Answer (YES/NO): YES